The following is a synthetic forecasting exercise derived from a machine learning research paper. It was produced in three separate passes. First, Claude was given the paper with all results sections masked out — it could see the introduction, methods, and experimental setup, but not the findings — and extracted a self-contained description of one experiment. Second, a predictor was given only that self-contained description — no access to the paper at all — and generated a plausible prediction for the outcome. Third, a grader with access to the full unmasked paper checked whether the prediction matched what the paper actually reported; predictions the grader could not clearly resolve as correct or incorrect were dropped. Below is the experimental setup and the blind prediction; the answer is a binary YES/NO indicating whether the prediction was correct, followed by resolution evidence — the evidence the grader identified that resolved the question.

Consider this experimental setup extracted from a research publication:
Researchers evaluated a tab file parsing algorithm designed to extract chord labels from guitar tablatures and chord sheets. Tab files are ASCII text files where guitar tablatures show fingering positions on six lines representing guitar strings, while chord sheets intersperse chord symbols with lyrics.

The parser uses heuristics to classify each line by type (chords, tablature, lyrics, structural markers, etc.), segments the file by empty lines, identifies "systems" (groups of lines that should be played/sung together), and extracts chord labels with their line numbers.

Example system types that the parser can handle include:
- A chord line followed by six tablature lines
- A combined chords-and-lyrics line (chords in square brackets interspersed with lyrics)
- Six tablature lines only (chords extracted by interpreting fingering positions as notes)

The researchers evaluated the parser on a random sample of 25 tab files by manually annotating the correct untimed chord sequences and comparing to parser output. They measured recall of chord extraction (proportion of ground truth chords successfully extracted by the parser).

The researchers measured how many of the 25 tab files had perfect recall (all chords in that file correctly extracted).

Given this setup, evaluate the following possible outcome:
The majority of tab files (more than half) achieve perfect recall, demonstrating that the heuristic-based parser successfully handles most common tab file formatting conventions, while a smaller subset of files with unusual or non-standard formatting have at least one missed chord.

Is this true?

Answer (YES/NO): YES